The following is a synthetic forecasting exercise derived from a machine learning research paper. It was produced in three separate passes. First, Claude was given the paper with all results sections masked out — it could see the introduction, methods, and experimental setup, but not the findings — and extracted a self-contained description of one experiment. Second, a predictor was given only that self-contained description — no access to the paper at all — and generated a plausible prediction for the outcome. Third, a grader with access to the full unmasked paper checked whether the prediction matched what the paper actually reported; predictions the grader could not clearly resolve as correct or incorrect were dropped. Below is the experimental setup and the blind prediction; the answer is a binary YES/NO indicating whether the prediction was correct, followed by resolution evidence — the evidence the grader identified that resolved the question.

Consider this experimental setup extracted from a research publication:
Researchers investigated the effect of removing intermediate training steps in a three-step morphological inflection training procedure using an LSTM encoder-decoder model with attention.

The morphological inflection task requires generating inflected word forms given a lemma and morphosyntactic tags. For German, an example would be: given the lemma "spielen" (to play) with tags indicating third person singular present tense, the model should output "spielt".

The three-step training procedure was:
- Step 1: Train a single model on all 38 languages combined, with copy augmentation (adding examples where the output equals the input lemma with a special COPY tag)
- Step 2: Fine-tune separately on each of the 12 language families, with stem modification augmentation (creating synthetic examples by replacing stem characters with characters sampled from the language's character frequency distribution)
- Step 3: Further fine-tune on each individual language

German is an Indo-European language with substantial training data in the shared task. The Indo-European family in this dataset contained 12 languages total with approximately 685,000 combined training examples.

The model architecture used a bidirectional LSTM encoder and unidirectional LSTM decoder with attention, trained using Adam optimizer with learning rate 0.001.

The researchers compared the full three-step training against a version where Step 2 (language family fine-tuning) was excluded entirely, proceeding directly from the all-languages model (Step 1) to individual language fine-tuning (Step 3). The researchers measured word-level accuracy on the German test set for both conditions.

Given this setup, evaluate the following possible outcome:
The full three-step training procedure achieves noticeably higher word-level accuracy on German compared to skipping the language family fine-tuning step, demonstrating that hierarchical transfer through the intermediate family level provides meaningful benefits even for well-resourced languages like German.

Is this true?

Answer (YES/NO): YES